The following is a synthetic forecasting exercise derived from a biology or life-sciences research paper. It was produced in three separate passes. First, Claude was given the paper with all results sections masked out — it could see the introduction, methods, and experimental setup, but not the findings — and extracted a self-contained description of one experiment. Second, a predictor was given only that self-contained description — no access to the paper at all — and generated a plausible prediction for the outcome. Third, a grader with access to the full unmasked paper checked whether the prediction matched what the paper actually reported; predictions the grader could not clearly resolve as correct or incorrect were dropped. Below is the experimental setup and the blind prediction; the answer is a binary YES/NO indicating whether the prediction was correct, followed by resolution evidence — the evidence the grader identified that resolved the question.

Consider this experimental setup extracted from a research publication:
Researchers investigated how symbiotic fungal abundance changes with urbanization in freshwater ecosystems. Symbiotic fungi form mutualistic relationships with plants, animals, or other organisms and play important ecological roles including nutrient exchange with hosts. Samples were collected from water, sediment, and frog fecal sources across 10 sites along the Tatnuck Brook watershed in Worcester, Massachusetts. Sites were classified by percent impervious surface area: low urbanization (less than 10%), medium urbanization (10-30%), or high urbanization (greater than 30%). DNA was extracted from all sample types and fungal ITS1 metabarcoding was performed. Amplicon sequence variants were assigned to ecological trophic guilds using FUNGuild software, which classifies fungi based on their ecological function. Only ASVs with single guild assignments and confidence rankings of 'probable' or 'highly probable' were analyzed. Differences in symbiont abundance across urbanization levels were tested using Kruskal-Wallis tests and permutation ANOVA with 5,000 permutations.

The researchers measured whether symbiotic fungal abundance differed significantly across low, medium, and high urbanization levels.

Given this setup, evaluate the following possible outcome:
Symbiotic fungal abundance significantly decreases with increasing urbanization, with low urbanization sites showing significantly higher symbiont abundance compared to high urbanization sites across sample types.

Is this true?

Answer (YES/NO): NO